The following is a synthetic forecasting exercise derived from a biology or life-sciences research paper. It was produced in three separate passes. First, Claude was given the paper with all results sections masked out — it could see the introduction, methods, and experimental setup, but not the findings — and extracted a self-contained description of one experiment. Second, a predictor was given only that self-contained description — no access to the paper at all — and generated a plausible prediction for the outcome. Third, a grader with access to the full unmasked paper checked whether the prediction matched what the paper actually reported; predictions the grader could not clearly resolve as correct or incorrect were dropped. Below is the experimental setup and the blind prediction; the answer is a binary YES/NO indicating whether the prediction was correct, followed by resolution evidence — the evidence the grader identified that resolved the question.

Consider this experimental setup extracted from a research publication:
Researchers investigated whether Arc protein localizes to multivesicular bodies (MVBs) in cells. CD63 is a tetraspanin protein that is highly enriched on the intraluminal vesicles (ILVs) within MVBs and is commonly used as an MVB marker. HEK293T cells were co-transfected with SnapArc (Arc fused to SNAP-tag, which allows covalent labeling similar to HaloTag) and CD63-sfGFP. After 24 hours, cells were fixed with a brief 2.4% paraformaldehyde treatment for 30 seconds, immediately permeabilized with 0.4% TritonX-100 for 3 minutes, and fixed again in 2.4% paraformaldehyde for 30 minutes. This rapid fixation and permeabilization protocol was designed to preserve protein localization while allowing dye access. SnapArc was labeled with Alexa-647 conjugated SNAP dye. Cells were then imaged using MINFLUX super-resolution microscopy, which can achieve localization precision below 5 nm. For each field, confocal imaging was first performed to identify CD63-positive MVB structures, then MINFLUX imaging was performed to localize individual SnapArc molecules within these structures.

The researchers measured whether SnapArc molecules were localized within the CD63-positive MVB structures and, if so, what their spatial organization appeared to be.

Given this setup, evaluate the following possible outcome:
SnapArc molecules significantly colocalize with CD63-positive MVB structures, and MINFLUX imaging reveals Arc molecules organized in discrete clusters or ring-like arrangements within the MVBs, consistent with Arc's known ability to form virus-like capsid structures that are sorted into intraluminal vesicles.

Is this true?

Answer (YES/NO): YES